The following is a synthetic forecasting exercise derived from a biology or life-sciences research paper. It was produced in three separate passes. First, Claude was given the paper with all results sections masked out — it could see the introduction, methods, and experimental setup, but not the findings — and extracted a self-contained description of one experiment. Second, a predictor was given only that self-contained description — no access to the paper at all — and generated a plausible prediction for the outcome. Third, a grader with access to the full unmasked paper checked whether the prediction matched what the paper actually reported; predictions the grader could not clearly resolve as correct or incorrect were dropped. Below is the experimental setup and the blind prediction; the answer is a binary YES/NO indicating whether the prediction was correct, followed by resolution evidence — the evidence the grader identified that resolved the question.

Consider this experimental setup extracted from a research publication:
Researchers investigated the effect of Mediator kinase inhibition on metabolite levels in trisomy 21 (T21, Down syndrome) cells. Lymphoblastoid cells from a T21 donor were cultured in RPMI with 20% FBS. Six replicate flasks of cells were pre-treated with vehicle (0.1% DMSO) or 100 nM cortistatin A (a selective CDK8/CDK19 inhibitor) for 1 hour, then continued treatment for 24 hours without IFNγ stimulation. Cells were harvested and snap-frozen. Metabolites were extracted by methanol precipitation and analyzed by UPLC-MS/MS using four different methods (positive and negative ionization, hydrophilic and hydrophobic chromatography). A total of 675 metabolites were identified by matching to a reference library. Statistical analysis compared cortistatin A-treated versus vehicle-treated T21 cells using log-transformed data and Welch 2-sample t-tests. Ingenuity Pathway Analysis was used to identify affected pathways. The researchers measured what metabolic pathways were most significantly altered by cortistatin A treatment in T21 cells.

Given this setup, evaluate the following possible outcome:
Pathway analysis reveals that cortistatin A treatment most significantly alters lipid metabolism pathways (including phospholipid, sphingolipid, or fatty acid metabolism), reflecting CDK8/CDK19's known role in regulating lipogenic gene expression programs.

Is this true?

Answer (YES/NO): NO